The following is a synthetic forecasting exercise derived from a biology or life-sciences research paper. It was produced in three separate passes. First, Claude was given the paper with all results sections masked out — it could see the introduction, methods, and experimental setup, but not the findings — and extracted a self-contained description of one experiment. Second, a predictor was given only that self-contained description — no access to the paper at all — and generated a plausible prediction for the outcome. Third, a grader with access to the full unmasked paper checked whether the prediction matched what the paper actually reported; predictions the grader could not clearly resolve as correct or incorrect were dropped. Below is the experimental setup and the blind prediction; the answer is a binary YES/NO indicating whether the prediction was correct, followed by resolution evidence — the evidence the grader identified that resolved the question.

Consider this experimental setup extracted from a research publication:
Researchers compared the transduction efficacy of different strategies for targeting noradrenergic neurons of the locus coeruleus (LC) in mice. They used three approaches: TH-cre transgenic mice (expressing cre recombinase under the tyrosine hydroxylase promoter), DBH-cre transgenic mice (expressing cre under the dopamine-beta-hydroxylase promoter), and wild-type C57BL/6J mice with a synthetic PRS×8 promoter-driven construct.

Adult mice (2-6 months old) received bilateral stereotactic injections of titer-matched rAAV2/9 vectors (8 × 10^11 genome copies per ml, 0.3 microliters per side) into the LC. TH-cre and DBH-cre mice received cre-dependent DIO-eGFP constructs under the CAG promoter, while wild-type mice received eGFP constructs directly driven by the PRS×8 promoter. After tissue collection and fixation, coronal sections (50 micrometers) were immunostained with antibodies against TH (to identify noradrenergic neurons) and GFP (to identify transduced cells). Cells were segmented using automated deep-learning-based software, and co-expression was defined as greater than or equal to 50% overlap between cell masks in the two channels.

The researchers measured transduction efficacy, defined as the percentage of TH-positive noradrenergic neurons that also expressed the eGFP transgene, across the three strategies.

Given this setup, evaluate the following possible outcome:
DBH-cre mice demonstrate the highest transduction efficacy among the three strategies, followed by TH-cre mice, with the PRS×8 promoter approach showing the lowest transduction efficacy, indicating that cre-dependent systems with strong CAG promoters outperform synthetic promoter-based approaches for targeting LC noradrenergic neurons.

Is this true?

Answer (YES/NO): NO